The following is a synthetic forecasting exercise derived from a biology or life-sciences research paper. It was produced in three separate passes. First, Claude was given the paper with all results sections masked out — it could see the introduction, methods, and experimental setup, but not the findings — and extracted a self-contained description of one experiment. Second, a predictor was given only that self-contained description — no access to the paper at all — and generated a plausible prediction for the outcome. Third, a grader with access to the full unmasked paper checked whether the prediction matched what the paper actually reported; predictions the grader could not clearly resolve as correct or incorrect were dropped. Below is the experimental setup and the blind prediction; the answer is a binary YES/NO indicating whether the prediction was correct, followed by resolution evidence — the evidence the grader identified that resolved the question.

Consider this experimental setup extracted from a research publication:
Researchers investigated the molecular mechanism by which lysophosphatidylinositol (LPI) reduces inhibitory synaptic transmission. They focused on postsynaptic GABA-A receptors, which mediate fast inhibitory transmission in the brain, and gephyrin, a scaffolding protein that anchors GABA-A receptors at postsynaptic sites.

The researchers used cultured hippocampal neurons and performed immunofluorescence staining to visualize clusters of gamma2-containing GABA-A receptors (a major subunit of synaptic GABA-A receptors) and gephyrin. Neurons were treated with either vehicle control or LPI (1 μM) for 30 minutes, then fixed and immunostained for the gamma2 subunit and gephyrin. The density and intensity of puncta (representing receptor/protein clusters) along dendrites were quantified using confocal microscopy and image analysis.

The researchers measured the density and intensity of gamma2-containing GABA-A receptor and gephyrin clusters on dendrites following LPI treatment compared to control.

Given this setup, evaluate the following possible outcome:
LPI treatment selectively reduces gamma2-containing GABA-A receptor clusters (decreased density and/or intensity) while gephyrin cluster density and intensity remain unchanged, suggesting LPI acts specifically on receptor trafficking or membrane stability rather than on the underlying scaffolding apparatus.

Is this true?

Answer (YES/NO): NO